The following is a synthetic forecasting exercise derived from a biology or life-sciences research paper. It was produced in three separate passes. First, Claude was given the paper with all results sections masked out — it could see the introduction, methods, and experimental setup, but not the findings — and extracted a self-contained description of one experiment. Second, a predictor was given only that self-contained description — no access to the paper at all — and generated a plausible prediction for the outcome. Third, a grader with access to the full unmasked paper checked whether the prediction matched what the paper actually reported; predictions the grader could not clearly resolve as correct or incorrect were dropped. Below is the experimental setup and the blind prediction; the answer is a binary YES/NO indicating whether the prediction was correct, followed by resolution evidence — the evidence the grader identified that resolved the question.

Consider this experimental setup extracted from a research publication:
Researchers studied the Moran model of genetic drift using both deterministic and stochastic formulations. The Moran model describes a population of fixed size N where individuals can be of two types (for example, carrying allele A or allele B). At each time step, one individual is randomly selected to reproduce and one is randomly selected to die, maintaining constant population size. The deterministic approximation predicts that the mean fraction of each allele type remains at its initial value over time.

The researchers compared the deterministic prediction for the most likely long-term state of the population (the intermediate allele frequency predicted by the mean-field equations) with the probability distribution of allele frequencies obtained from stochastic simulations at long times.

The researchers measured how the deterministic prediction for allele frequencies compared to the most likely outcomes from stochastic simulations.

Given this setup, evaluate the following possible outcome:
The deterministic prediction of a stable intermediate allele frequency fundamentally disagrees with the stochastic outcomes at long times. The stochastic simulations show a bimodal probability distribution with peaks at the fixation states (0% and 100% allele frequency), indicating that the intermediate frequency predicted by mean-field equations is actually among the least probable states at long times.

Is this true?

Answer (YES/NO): YES